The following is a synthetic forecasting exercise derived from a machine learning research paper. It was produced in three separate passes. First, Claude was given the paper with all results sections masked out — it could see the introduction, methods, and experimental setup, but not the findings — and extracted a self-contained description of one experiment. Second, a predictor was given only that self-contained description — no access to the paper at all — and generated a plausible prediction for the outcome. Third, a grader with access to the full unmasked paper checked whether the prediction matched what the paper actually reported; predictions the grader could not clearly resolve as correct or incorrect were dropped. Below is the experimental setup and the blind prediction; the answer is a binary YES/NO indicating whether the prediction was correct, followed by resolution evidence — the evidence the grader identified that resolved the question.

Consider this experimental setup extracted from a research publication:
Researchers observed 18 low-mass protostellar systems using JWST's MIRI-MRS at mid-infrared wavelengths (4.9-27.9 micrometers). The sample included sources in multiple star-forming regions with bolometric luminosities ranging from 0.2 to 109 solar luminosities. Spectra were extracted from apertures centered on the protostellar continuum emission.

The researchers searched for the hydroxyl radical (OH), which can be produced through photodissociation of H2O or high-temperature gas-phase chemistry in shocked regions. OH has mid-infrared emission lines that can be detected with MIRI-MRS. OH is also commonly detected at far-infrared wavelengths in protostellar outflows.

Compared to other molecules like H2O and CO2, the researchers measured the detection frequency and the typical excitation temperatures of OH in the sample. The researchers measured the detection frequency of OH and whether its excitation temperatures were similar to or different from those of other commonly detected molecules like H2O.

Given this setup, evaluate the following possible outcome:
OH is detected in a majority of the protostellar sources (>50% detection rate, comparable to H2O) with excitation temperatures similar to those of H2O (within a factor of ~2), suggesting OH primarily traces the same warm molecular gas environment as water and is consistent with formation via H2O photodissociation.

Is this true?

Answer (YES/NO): NO